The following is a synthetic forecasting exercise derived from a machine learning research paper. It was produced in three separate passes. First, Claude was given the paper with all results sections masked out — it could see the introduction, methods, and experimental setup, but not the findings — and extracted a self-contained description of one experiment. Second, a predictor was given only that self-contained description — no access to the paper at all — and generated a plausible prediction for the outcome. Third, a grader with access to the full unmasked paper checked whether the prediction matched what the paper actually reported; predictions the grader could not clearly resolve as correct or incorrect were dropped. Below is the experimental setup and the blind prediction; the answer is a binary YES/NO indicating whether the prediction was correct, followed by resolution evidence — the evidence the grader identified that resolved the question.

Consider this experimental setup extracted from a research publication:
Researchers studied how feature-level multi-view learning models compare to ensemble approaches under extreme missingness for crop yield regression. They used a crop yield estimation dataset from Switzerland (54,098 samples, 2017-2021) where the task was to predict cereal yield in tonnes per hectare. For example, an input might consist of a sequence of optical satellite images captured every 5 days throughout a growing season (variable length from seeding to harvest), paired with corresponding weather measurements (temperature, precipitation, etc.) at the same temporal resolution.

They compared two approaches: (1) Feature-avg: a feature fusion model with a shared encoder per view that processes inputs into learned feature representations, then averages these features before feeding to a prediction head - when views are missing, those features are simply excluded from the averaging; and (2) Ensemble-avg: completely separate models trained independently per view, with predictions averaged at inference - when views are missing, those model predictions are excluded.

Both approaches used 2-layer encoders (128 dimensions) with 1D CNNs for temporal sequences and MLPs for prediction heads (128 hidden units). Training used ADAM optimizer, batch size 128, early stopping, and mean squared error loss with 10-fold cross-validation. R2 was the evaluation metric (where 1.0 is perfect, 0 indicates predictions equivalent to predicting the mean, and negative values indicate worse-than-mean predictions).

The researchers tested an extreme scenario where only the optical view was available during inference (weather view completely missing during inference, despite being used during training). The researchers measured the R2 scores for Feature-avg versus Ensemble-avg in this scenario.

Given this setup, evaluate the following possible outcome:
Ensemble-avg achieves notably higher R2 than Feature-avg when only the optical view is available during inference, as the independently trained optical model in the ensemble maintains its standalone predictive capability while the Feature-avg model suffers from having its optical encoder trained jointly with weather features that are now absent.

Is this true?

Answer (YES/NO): YES